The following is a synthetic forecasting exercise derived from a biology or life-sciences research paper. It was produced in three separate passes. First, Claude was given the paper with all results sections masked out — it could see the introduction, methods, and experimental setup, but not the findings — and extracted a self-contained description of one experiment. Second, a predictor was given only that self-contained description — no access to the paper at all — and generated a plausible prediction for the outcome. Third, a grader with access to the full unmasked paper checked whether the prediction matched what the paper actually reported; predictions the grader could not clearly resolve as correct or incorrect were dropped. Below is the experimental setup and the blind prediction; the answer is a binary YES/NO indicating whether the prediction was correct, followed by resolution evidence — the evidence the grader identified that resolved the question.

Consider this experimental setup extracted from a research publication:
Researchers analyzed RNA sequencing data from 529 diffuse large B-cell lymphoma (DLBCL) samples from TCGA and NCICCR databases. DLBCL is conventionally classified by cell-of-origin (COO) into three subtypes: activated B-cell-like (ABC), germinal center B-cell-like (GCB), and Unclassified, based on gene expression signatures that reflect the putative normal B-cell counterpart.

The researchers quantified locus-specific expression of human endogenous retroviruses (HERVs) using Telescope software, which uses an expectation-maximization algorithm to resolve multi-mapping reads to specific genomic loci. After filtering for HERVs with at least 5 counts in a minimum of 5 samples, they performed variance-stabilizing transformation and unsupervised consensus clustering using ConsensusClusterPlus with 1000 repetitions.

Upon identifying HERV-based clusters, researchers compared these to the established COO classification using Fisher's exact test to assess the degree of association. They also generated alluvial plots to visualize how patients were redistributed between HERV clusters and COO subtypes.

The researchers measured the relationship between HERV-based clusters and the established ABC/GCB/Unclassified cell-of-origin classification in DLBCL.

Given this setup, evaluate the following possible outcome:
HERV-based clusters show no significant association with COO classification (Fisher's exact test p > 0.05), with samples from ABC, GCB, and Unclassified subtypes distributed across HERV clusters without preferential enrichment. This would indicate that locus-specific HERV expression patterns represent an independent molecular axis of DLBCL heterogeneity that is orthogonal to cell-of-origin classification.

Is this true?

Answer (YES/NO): NO